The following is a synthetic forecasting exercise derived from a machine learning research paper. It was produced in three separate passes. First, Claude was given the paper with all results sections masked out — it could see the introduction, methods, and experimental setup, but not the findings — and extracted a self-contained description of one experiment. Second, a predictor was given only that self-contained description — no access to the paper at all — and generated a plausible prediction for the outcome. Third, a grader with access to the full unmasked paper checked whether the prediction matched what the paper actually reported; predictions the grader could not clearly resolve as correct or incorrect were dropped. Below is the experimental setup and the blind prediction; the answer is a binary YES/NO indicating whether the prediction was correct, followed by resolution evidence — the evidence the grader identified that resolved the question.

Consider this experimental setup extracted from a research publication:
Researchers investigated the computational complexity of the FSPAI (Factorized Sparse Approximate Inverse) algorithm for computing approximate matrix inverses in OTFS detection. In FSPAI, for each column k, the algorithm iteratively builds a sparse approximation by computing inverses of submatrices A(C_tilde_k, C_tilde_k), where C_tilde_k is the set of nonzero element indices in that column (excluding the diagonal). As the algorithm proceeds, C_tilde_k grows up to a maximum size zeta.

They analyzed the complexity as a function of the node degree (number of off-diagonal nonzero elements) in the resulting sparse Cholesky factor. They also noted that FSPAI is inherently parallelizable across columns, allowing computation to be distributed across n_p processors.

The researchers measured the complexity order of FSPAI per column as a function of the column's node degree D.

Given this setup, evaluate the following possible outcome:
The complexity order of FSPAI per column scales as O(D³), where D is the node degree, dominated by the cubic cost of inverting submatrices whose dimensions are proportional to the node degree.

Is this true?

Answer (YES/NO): NO